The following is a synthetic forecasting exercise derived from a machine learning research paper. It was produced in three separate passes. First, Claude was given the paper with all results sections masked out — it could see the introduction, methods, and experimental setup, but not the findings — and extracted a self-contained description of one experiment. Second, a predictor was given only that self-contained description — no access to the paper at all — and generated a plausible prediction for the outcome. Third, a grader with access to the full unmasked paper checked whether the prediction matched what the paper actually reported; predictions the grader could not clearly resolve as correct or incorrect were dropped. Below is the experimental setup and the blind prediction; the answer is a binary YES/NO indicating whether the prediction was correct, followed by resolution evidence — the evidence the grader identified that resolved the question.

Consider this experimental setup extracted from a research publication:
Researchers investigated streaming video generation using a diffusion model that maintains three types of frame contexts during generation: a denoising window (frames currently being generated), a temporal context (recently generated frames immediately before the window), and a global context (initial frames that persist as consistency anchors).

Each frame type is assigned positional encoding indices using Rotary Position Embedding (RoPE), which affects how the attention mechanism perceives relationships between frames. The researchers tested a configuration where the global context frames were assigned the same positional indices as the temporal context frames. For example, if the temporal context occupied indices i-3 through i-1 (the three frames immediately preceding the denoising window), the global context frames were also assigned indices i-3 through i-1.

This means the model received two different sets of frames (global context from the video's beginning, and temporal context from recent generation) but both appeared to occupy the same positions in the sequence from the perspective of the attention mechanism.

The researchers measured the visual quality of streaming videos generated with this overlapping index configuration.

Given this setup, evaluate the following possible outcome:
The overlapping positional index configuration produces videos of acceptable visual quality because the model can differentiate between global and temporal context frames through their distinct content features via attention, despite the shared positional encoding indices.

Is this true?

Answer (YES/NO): NO